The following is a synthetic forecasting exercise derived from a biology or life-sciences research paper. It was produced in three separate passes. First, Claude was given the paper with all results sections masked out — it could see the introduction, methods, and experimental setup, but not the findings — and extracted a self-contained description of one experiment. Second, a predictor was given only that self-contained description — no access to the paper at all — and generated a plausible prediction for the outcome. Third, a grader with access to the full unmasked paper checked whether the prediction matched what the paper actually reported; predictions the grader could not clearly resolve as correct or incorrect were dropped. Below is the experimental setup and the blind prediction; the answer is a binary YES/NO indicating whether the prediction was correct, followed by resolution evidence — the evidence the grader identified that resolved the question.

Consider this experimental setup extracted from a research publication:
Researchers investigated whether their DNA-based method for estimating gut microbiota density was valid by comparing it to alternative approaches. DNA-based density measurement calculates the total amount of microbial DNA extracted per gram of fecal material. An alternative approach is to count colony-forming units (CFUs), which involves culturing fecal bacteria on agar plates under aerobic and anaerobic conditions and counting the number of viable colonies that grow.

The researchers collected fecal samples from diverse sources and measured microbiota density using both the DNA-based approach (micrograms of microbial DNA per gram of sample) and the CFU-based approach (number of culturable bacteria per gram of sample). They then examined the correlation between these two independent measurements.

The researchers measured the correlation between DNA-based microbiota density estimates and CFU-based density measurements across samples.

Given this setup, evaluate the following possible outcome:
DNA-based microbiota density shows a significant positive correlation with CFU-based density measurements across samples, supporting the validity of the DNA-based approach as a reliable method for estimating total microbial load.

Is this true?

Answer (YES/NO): YES